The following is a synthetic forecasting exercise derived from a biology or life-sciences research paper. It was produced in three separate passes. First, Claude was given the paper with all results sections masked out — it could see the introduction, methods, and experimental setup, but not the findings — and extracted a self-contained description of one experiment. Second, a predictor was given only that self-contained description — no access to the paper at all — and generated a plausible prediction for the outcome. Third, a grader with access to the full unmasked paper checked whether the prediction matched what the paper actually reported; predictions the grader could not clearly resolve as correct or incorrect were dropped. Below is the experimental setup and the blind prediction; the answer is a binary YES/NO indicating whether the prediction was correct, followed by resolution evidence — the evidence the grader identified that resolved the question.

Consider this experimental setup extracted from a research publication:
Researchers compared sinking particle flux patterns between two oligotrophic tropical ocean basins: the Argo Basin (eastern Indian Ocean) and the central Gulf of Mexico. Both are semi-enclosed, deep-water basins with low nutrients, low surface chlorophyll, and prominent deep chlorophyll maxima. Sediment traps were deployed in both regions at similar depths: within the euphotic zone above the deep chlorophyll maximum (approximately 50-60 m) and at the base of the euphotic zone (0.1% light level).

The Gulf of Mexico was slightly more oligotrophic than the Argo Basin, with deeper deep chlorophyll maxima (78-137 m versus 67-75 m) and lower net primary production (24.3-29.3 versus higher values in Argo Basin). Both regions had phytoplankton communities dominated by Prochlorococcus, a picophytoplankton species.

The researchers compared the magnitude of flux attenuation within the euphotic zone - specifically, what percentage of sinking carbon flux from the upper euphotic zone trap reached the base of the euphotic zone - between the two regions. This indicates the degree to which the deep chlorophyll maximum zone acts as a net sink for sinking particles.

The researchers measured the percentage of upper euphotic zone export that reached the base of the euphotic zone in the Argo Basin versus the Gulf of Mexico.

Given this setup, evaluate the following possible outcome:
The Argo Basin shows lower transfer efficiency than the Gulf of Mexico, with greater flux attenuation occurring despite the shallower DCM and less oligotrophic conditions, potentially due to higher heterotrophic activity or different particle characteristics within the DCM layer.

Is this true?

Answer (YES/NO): NO